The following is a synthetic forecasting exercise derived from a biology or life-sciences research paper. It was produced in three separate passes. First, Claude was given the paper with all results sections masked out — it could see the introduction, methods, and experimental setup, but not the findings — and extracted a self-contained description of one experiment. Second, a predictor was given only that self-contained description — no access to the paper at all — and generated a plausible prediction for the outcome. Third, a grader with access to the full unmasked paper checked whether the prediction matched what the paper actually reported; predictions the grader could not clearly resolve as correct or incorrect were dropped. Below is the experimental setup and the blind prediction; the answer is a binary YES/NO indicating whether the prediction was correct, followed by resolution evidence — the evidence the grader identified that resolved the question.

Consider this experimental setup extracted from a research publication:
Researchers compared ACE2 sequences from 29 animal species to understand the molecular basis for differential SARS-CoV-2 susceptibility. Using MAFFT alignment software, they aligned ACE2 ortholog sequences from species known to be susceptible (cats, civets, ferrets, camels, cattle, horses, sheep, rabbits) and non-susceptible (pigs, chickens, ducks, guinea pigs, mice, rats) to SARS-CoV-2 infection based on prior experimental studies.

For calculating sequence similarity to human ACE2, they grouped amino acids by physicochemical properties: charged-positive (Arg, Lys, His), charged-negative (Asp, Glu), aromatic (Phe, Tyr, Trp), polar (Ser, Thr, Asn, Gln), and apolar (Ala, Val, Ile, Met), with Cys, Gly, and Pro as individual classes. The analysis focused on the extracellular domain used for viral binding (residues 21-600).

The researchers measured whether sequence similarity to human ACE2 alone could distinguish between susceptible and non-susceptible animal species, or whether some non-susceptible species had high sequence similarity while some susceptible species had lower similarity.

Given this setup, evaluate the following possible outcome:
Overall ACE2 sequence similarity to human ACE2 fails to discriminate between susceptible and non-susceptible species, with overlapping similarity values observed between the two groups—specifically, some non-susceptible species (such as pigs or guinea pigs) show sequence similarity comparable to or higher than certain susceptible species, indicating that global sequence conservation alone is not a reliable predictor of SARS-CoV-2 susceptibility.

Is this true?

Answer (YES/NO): YES